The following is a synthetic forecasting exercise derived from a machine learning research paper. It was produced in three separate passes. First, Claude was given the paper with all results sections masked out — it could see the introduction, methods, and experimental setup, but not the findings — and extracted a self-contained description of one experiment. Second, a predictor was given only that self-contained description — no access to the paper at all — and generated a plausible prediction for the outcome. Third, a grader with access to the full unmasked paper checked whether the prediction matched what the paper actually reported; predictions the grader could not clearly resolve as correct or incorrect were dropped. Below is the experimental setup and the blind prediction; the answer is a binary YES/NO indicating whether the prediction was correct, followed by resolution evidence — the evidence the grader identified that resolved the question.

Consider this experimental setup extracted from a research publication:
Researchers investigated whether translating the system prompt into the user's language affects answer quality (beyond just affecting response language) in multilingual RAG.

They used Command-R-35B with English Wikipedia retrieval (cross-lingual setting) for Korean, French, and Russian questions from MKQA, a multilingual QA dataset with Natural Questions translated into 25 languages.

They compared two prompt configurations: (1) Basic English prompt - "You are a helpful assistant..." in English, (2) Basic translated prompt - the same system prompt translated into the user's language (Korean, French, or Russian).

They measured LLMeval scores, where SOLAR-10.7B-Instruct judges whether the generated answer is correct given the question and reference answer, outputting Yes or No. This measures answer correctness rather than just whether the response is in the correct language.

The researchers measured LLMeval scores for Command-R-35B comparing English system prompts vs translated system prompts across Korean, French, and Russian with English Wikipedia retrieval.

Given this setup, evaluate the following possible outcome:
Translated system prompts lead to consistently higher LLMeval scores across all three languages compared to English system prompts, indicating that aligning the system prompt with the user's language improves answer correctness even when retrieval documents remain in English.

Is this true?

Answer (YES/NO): YES